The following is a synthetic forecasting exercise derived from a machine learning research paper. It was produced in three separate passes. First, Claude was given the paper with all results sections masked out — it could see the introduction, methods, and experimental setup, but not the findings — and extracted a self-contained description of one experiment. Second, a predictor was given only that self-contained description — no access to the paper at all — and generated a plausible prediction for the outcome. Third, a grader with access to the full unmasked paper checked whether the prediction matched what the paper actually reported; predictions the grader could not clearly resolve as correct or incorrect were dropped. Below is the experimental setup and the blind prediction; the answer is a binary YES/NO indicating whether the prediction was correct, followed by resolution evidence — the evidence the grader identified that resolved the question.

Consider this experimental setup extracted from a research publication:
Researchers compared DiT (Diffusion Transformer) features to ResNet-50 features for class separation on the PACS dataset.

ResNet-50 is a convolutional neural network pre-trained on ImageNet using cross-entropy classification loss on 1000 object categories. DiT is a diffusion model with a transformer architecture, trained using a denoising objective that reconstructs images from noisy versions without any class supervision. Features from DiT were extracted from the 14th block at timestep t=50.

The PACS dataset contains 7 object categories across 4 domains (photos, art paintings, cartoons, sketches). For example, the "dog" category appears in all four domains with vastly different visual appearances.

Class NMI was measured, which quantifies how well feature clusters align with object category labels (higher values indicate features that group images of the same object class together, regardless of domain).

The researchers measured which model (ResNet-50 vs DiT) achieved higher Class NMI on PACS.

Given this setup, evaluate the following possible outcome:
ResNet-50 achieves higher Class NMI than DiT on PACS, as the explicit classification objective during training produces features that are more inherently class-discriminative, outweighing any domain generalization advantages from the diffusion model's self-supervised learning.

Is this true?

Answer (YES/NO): YES